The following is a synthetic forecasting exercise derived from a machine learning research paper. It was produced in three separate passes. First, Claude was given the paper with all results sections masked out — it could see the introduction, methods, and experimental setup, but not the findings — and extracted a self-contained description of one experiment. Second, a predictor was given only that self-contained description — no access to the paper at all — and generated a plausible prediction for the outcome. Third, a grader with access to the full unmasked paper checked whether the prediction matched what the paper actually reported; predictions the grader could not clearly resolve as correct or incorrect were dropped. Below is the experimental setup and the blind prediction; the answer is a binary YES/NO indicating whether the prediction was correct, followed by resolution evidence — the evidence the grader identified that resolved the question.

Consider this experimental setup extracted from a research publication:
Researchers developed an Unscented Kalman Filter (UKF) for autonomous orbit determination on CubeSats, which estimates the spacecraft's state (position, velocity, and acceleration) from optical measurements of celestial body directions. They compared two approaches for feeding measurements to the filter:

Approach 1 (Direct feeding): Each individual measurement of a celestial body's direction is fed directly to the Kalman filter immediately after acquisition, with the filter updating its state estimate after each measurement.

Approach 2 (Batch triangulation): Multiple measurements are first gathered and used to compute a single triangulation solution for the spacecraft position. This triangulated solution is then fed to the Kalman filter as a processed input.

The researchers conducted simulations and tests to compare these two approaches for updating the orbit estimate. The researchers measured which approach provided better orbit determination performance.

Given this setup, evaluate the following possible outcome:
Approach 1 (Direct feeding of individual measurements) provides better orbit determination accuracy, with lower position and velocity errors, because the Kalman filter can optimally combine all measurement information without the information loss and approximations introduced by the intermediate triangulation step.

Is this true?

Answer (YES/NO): YES